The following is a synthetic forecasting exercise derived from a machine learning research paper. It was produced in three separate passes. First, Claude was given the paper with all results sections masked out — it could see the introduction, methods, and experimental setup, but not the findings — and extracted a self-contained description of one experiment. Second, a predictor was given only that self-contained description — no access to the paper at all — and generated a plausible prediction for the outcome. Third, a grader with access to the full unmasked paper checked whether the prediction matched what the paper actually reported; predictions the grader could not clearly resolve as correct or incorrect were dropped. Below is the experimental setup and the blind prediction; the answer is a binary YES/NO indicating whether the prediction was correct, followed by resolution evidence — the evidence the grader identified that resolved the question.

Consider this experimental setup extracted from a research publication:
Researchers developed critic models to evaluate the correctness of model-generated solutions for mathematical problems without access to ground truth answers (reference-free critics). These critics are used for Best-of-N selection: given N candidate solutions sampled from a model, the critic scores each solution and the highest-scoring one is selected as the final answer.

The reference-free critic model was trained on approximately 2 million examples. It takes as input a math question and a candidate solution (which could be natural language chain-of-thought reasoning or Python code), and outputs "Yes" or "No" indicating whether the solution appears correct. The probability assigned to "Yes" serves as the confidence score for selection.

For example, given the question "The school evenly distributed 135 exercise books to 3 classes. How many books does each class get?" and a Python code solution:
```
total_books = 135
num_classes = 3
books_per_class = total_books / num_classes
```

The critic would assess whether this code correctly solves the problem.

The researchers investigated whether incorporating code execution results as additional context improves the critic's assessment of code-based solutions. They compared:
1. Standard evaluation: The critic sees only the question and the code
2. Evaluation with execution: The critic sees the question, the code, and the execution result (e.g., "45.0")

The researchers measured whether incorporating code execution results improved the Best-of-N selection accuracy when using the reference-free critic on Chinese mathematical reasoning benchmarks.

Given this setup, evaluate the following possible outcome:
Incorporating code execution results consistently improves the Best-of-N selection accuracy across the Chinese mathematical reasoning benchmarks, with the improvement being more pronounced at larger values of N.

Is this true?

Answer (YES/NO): NO